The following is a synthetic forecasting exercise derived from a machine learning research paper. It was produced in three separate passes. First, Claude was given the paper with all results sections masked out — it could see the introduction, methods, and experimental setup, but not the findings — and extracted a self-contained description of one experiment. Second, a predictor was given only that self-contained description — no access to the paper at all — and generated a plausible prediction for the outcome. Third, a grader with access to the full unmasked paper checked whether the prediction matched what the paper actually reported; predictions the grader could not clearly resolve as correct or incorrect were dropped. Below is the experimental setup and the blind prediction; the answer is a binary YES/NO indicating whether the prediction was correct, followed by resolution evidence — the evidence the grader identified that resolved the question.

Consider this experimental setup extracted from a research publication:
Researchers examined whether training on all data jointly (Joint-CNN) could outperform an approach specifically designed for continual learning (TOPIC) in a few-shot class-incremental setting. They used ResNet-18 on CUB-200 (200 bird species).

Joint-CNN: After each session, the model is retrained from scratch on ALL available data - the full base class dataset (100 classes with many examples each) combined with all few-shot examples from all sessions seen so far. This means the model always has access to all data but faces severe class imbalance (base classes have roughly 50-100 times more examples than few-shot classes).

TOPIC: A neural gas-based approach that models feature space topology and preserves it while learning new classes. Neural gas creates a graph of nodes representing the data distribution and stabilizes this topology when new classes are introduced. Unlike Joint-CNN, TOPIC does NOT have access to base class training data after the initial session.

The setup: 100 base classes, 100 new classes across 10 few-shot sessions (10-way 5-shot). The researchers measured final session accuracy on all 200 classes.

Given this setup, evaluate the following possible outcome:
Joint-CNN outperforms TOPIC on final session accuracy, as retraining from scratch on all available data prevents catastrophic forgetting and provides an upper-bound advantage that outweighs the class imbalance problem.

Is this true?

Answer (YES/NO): YES